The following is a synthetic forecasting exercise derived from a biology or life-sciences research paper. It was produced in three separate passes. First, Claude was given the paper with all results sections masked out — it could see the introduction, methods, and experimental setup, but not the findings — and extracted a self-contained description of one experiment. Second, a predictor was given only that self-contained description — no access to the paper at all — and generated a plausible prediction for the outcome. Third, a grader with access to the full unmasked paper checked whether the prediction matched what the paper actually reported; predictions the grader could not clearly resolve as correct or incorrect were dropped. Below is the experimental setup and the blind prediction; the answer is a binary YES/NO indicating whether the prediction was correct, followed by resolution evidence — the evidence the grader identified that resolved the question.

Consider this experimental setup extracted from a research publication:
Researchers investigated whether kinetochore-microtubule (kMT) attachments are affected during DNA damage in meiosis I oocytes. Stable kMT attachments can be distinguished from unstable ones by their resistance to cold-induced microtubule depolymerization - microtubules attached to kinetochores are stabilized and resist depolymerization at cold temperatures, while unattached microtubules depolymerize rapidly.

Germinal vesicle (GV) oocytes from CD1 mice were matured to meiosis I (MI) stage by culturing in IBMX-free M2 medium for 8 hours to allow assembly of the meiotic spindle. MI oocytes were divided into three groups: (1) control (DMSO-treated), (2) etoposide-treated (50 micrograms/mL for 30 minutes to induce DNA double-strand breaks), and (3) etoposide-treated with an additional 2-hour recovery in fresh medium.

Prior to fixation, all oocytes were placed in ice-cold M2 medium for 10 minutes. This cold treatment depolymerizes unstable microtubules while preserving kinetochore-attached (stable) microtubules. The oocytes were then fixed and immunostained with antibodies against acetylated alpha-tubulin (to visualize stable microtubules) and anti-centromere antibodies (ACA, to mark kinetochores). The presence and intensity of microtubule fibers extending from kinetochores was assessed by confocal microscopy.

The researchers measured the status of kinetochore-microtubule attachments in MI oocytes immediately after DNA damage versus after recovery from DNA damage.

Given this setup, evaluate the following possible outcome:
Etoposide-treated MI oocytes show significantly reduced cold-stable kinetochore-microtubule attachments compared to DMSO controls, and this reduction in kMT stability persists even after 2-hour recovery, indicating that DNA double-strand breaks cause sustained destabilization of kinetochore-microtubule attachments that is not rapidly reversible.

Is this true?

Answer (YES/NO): NO